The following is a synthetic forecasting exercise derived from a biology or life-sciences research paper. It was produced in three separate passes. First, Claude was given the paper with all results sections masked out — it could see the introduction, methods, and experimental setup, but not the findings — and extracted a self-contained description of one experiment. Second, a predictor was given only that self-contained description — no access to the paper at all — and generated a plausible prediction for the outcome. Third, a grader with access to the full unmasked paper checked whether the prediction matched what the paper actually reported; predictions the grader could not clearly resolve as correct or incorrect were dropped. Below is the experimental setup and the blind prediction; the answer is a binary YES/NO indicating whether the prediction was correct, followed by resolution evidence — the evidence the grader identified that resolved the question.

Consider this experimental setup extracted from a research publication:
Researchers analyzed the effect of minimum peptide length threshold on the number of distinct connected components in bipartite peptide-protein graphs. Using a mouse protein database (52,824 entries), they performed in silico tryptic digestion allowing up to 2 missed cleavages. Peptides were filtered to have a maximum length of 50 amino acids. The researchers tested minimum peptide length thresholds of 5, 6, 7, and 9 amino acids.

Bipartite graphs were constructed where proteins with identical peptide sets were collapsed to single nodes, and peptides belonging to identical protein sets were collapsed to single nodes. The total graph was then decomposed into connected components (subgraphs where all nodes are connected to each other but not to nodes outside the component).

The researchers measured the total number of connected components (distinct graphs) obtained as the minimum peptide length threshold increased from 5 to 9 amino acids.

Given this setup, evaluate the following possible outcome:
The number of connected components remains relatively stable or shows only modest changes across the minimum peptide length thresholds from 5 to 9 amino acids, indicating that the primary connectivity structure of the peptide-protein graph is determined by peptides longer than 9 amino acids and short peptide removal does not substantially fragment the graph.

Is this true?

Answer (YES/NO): NO